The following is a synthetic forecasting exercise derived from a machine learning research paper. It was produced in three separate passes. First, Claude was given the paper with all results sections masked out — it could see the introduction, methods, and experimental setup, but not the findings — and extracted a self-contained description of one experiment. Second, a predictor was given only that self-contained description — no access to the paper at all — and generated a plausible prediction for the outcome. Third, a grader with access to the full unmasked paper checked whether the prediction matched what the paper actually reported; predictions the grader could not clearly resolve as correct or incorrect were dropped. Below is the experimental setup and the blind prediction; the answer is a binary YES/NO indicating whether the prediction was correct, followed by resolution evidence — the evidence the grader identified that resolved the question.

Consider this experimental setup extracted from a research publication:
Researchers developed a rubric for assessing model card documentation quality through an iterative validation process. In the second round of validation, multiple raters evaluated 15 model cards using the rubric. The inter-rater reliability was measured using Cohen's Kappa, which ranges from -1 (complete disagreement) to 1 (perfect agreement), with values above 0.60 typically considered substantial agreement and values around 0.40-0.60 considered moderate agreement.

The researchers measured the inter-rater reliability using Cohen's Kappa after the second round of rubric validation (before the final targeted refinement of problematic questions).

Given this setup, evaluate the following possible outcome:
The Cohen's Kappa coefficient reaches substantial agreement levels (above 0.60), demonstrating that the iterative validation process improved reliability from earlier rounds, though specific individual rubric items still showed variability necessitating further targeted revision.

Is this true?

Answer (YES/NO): NO